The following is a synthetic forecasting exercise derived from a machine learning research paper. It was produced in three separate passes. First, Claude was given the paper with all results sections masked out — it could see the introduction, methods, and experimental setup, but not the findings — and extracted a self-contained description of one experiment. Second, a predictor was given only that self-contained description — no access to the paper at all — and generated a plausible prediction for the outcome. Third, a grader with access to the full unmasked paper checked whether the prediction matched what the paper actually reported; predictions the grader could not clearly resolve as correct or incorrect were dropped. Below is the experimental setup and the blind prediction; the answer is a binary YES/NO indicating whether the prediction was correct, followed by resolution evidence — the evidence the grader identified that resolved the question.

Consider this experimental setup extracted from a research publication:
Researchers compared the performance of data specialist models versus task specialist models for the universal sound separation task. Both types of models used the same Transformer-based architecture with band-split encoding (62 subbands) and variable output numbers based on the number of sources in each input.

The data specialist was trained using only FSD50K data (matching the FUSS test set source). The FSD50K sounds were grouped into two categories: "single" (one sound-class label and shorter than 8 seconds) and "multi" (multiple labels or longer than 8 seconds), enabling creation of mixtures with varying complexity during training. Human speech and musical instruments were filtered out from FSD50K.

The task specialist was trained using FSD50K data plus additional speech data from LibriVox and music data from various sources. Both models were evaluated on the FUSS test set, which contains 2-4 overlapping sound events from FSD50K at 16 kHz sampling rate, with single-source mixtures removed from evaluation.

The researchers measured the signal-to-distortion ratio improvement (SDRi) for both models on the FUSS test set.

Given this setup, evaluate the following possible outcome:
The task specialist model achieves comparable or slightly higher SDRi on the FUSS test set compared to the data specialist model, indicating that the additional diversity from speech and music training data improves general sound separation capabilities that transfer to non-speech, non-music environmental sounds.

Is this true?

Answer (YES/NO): YES